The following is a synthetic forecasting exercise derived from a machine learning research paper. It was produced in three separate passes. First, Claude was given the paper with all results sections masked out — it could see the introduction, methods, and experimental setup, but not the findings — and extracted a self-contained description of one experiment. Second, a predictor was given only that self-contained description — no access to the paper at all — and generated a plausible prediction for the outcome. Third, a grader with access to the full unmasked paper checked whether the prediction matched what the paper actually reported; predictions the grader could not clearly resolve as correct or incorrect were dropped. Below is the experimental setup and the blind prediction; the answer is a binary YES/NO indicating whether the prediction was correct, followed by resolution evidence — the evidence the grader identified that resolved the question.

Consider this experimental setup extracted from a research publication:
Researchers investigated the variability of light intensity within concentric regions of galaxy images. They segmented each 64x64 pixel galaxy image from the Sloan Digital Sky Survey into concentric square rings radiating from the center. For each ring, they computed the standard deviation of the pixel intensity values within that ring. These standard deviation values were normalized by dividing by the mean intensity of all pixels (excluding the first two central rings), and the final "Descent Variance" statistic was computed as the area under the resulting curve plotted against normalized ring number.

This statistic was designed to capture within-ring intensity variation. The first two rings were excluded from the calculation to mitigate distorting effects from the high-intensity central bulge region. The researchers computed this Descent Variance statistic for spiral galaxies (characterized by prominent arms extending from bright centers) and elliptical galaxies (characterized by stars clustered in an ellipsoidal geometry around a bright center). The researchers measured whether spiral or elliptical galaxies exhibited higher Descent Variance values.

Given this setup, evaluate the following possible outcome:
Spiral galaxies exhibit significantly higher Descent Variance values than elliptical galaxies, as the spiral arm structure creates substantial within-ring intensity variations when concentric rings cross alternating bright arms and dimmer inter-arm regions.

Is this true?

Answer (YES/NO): YES